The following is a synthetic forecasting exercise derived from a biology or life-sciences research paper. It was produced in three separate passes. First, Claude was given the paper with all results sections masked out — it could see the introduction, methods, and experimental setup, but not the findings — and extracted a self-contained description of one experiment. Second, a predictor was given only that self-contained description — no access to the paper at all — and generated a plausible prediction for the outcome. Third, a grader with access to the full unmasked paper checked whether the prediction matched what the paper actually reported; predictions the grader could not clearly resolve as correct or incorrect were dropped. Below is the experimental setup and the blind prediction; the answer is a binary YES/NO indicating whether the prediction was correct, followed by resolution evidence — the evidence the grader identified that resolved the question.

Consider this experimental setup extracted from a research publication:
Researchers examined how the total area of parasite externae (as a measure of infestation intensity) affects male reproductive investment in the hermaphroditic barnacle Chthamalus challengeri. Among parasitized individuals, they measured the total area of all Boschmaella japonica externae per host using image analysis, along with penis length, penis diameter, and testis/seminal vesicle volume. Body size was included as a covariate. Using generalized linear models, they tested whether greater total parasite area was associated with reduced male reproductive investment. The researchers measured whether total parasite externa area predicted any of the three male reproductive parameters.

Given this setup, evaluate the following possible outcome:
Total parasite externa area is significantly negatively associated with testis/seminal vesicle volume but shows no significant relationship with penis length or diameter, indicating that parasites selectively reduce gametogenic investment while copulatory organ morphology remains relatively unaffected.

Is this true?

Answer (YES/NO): NO